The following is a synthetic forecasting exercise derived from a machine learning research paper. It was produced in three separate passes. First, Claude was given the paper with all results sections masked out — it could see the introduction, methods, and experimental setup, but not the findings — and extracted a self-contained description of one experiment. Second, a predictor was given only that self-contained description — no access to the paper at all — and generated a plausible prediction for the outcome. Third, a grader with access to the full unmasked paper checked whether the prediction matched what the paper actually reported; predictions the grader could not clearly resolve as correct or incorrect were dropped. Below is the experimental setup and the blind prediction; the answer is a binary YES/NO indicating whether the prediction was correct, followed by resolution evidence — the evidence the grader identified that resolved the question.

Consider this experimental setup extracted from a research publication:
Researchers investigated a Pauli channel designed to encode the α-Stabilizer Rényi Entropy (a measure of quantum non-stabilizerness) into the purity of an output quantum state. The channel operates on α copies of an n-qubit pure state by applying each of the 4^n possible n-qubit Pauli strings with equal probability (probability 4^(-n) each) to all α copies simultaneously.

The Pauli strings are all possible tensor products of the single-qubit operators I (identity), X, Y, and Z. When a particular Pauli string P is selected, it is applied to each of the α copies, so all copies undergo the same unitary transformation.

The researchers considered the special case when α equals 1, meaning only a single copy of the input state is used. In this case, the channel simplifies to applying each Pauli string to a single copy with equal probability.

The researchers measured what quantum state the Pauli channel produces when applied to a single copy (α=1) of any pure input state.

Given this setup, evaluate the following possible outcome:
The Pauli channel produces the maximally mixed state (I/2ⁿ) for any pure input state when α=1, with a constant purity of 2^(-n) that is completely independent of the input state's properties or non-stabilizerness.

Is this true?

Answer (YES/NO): YES